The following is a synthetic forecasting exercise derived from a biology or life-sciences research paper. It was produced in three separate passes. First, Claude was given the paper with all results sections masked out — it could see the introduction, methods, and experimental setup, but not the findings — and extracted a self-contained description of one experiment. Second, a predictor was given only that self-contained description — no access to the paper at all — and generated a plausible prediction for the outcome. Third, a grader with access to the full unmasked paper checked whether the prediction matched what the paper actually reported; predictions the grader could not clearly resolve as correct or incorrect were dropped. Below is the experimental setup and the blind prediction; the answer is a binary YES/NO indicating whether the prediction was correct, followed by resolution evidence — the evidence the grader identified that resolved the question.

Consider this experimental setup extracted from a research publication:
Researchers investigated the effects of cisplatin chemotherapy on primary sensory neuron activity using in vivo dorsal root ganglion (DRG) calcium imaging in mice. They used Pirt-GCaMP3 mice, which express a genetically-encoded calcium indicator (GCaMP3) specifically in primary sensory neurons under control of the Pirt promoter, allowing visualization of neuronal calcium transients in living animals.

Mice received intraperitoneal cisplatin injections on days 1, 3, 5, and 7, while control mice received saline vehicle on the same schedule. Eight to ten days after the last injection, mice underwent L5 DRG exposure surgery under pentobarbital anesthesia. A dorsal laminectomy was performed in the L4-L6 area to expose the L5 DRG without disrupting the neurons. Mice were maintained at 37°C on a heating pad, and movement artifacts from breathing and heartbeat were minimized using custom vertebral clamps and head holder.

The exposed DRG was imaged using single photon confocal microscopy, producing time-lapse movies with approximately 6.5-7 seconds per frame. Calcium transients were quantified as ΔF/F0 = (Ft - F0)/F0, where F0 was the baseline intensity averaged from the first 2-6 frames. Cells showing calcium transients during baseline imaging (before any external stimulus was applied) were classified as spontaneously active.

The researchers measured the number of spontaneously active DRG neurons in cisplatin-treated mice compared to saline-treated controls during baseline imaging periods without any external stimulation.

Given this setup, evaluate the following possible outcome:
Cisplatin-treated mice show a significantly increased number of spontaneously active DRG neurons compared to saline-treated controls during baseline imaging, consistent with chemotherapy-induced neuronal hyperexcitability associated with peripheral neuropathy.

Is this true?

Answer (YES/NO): YES